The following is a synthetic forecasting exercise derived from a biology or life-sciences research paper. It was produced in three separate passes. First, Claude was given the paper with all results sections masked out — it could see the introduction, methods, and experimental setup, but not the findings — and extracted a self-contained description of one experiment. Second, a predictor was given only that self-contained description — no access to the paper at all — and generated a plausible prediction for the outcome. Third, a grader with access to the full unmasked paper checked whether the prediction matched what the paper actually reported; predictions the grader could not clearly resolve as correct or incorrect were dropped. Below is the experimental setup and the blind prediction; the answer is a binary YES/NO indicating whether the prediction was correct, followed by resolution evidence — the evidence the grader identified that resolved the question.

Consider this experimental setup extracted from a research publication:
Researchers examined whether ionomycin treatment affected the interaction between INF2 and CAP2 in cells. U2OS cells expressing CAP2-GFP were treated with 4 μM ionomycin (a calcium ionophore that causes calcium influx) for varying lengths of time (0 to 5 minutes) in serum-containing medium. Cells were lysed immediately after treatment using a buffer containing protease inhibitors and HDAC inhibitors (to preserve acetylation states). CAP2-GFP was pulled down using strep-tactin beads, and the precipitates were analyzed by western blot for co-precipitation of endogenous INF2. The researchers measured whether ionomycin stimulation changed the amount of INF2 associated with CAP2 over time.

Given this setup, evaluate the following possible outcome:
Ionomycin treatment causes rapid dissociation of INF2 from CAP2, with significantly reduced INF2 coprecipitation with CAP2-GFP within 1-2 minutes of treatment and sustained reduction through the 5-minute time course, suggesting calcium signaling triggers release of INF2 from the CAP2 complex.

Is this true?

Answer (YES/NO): NO